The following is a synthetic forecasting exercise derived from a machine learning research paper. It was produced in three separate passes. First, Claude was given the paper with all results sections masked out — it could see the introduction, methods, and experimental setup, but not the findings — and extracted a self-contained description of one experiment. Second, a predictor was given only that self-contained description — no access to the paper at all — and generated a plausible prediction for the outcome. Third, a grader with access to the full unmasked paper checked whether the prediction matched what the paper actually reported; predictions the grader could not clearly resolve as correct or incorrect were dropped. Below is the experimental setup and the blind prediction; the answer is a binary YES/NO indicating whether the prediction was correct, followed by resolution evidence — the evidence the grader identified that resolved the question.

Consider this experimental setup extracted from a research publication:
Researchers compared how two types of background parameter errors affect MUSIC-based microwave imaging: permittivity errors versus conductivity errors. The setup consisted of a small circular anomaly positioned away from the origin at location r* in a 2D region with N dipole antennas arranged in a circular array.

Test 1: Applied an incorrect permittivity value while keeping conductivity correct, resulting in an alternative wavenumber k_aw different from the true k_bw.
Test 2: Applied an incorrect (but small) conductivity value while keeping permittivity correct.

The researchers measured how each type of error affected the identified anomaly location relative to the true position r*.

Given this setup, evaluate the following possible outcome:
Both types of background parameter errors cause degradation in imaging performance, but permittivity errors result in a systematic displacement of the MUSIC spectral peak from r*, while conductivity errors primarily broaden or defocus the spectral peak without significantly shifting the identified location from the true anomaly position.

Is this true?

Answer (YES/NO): NO